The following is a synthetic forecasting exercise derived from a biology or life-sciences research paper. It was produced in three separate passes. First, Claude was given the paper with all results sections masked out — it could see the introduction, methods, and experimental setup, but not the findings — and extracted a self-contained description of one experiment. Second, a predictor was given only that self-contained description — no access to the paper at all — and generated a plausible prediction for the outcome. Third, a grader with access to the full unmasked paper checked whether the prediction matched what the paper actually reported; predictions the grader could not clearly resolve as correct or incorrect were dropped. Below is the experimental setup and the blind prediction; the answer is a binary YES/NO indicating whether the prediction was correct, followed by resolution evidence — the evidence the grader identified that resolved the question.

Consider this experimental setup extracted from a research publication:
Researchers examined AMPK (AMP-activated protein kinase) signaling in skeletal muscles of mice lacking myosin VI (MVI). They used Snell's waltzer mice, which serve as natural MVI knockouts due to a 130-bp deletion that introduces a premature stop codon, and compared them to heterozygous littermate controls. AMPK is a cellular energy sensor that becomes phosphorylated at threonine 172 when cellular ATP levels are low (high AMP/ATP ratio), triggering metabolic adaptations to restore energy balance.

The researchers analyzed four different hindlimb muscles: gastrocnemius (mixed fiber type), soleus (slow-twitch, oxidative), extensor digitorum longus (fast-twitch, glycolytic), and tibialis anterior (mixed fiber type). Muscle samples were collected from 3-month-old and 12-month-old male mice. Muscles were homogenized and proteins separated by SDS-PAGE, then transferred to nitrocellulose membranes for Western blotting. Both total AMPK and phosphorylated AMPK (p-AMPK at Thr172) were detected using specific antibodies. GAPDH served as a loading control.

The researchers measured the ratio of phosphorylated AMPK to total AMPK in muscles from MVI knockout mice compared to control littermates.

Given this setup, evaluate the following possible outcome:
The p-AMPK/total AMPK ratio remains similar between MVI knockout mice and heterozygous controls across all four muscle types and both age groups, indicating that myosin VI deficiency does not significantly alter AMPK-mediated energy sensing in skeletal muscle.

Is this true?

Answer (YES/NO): NO